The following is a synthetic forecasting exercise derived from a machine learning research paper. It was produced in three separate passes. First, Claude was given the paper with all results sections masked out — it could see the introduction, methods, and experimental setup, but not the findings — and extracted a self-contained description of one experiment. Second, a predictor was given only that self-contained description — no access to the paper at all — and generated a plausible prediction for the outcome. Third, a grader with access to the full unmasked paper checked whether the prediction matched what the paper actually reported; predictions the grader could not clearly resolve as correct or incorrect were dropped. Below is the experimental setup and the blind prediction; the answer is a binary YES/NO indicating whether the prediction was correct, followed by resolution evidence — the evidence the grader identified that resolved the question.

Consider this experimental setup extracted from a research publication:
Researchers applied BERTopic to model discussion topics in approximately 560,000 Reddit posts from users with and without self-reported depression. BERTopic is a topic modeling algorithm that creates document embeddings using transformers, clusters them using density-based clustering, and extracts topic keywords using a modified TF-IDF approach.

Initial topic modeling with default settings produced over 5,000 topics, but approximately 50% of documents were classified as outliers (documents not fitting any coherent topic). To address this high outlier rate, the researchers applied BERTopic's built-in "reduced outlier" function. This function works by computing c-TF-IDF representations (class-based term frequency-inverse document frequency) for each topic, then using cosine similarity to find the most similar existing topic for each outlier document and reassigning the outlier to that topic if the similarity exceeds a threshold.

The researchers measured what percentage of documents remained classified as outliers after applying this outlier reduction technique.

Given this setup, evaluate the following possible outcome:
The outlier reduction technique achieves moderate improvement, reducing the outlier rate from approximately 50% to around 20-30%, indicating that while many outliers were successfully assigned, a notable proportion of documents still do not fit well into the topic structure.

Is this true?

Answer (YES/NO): NO